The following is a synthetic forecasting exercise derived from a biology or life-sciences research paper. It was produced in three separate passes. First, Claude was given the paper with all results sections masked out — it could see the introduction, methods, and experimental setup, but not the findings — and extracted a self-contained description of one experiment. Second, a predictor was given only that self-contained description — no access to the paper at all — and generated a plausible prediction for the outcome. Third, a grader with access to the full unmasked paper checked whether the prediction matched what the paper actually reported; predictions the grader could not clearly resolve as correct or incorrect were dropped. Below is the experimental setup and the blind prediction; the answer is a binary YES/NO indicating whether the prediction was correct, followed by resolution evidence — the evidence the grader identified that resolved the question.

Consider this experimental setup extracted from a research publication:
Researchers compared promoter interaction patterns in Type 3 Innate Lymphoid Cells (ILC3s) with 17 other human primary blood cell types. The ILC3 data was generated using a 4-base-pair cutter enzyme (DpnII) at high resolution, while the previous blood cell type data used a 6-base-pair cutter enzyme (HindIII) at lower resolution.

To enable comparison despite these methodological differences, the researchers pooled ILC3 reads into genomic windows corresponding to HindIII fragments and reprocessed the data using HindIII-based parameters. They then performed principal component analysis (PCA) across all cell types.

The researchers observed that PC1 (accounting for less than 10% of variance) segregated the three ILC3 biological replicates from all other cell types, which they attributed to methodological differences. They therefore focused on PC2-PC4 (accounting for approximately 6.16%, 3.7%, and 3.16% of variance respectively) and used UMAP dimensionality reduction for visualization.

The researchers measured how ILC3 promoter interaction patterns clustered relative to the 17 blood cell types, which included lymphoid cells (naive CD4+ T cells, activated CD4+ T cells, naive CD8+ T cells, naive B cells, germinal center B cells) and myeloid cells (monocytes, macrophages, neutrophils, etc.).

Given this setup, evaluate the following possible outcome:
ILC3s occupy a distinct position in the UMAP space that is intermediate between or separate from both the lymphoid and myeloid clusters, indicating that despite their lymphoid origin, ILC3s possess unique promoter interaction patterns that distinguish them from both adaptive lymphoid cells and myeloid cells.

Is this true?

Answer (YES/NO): NO